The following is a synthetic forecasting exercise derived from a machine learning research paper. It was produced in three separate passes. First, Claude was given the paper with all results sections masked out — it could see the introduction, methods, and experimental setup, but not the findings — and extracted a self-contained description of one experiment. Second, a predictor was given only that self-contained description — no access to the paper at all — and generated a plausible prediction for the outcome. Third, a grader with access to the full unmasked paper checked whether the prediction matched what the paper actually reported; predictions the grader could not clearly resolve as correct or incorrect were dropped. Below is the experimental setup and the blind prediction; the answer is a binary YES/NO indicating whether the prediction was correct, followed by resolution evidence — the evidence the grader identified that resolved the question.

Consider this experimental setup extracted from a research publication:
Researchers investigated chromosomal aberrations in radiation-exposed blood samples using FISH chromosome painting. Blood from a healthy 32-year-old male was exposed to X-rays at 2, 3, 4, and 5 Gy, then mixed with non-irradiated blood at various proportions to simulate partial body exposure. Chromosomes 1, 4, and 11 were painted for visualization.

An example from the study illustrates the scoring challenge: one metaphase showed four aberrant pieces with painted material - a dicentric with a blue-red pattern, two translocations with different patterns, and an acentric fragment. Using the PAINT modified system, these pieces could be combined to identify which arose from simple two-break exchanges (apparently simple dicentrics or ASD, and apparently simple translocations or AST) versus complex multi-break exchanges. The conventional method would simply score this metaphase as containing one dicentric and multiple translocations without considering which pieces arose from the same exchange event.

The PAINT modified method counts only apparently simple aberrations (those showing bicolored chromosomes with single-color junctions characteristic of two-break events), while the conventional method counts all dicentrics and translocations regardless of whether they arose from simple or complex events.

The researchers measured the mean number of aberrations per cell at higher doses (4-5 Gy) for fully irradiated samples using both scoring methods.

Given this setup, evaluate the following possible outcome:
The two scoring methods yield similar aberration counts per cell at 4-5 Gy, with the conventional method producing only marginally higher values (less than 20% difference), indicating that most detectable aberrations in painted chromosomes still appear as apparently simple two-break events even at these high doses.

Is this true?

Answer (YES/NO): NO